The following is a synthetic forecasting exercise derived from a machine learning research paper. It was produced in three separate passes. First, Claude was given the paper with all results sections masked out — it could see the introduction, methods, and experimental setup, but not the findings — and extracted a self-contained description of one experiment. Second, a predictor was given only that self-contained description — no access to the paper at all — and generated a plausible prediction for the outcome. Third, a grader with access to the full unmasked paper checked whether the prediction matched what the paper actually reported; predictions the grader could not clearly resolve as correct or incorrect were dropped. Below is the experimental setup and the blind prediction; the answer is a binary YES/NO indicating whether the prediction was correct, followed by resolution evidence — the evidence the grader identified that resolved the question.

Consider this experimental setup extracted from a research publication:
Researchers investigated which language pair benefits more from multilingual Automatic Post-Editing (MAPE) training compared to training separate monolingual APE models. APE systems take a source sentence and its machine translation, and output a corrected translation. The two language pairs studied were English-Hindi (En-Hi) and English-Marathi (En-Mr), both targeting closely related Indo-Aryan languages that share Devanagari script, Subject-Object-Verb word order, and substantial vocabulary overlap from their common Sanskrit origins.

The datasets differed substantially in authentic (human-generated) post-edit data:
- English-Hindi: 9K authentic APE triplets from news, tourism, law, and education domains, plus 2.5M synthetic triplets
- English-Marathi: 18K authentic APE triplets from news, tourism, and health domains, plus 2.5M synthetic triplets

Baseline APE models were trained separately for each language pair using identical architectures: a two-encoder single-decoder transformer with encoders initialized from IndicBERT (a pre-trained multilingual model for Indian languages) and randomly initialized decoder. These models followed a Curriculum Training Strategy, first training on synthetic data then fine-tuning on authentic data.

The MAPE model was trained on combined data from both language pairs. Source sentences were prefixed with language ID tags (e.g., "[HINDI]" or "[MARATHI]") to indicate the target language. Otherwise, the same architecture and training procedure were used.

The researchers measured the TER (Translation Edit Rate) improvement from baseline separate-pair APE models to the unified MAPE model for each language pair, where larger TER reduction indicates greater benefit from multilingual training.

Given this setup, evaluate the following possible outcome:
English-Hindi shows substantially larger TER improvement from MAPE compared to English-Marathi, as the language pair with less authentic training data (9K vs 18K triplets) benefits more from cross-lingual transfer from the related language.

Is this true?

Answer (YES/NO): NO